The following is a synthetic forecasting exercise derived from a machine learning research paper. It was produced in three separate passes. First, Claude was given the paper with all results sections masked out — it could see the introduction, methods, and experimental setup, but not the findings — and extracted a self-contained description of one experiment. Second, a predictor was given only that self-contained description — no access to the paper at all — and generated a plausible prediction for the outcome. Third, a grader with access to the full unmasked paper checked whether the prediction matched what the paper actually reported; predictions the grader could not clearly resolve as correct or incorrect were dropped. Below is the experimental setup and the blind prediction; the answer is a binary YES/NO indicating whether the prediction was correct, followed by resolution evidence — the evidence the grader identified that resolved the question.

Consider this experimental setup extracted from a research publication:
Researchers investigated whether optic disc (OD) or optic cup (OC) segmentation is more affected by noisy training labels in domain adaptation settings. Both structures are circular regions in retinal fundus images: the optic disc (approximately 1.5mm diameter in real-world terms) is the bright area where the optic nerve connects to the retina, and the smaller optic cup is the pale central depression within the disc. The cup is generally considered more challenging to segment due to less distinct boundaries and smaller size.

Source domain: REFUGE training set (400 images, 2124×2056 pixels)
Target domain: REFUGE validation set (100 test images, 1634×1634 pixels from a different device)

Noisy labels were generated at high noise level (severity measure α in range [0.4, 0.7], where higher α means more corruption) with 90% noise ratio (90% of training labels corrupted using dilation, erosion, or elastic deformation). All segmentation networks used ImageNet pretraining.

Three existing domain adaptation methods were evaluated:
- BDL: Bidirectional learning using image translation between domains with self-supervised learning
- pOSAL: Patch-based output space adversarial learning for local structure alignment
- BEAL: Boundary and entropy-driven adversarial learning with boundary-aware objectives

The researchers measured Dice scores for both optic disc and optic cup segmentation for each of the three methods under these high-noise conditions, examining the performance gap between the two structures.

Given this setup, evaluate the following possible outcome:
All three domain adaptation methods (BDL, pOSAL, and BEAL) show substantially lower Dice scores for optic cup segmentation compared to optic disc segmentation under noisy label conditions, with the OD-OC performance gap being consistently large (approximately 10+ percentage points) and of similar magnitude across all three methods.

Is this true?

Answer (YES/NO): NO